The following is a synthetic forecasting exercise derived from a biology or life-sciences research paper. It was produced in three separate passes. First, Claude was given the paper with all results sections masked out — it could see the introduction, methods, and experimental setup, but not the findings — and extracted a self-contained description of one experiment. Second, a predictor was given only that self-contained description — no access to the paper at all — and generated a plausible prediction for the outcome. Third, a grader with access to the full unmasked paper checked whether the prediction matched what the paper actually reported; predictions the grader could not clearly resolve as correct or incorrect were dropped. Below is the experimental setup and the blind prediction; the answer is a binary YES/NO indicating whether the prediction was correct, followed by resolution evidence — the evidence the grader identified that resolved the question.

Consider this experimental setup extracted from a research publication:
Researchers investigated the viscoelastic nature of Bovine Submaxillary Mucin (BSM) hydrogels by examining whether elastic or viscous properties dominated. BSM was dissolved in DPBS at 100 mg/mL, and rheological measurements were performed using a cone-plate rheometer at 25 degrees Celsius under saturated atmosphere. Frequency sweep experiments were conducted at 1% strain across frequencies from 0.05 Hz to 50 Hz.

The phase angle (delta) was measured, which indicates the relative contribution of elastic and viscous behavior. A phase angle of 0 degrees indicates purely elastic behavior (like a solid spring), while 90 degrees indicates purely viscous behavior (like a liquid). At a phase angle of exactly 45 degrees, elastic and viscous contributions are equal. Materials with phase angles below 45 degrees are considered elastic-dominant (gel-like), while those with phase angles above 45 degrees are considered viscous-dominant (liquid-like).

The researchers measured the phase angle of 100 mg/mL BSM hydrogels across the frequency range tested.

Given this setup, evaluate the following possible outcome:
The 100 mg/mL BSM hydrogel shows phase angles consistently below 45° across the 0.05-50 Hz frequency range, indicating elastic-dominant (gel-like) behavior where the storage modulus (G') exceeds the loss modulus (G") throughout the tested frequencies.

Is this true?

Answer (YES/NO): NO